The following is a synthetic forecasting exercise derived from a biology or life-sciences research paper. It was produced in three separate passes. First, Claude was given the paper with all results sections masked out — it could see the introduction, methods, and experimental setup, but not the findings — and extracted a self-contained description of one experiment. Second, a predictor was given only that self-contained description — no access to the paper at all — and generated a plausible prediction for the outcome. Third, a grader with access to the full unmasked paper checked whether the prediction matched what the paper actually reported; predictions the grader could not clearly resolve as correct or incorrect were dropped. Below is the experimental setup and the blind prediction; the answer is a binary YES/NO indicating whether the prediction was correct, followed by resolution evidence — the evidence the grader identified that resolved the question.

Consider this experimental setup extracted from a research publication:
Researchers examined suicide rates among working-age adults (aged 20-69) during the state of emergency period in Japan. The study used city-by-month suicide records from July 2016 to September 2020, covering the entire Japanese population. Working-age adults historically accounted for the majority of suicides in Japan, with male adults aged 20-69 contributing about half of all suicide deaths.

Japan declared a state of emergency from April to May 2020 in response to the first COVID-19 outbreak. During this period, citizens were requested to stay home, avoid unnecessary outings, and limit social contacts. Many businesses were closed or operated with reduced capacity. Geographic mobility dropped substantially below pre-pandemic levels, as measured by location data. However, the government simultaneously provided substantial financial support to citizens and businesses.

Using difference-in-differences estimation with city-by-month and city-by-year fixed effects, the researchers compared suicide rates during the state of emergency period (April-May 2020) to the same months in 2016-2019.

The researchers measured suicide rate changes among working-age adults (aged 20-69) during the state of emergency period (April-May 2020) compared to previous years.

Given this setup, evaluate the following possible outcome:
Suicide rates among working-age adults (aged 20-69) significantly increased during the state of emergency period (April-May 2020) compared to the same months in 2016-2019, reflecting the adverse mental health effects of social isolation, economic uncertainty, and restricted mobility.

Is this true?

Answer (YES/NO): NO